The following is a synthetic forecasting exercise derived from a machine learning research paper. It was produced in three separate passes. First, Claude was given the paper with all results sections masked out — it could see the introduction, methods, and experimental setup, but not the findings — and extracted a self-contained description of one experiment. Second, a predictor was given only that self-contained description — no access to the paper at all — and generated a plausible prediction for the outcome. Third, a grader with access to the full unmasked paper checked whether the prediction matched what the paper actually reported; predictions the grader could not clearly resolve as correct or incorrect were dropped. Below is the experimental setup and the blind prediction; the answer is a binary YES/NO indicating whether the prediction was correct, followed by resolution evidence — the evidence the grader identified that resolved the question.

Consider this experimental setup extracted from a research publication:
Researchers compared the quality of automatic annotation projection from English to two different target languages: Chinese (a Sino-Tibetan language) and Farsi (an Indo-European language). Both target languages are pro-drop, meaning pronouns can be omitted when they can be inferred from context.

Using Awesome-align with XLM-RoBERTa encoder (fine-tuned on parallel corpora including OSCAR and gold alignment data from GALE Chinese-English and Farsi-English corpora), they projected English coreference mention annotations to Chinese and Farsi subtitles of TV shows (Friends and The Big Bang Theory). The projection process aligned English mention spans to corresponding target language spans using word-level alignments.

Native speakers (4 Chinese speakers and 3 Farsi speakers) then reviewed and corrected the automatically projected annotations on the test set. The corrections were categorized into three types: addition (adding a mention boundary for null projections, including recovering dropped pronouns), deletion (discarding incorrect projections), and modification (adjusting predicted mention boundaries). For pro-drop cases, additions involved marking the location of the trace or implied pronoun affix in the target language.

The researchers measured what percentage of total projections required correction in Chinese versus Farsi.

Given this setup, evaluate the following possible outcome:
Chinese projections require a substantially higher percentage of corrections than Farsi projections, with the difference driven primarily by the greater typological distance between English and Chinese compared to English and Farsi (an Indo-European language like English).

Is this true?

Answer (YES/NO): NO